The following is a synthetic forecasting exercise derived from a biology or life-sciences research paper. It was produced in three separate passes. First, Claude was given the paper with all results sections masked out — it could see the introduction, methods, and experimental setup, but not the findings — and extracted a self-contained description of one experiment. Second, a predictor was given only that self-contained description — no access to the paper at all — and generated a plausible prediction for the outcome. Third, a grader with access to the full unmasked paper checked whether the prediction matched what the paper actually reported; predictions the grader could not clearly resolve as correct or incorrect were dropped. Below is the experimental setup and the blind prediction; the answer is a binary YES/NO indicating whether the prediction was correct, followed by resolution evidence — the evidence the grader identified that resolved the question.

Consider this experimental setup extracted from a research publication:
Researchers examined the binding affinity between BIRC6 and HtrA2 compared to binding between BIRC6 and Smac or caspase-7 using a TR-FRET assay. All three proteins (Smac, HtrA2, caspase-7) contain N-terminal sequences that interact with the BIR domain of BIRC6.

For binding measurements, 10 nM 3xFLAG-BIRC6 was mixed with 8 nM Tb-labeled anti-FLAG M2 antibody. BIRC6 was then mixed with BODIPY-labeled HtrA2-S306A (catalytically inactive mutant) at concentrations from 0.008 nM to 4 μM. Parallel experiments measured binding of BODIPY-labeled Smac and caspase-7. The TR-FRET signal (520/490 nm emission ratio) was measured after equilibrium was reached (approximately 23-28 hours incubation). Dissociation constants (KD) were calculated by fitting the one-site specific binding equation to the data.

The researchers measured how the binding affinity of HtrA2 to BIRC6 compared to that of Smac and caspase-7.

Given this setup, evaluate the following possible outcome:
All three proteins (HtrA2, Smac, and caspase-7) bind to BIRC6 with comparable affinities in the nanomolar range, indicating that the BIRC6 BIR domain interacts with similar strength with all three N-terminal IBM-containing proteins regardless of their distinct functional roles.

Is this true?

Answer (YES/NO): NO